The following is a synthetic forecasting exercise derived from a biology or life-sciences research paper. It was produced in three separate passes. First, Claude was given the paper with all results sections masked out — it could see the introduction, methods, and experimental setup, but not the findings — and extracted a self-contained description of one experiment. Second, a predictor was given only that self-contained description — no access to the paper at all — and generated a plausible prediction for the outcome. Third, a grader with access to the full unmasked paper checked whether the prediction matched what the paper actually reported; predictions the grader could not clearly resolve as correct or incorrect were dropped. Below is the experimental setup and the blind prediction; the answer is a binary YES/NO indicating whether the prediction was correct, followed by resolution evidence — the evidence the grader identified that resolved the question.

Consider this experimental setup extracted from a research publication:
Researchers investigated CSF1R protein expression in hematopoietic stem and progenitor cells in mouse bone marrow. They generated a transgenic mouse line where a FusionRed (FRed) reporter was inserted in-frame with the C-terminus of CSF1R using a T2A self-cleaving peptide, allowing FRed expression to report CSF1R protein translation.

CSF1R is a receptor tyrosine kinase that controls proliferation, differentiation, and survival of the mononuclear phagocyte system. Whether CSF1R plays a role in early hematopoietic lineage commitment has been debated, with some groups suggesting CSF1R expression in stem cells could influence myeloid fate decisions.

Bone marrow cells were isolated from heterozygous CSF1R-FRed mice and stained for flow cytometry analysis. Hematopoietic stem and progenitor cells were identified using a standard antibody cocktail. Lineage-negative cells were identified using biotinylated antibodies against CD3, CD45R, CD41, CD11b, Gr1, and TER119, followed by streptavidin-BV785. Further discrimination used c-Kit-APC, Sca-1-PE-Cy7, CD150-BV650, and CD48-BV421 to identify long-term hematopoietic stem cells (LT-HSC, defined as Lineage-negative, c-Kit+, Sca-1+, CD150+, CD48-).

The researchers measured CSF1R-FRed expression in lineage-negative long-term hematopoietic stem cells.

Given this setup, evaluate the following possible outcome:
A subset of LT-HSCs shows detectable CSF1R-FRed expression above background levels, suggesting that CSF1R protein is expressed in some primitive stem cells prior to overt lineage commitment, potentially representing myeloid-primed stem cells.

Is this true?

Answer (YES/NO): NO